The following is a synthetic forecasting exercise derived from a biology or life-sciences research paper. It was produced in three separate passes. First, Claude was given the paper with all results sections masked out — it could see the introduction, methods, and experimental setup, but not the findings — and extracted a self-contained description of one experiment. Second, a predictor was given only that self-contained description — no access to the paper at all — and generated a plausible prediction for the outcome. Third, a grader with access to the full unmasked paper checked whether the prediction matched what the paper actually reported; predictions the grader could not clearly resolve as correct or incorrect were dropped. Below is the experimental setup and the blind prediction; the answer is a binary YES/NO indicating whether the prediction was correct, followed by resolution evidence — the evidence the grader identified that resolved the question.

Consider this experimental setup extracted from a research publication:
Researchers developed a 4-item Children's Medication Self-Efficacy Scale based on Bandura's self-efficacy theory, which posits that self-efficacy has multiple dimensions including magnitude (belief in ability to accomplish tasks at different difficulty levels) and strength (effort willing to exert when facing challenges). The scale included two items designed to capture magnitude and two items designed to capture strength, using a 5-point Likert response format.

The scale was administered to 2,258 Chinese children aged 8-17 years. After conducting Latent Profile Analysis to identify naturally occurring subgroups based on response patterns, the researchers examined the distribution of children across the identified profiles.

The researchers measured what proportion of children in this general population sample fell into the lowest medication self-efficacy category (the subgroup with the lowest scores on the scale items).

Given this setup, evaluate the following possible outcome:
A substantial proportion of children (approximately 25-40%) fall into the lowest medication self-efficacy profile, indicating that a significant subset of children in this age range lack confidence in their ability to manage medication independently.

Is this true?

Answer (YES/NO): NO